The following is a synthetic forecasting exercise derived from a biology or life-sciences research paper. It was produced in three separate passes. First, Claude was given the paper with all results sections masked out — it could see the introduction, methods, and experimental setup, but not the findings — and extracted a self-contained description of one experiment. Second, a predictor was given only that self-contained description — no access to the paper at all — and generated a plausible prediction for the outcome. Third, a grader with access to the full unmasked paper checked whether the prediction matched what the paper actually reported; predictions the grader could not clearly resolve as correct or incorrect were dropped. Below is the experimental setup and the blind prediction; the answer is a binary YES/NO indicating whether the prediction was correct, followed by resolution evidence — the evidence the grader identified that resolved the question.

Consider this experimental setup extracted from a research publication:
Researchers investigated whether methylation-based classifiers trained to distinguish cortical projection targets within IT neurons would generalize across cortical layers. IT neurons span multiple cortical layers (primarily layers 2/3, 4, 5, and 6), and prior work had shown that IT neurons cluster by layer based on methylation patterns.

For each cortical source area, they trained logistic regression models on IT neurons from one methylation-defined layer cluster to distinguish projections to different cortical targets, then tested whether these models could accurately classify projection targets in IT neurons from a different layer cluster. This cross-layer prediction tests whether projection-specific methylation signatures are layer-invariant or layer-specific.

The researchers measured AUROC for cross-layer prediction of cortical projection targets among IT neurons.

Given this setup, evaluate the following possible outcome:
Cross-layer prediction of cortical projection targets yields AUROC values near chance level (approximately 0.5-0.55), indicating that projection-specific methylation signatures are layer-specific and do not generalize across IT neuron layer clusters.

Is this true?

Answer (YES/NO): NO